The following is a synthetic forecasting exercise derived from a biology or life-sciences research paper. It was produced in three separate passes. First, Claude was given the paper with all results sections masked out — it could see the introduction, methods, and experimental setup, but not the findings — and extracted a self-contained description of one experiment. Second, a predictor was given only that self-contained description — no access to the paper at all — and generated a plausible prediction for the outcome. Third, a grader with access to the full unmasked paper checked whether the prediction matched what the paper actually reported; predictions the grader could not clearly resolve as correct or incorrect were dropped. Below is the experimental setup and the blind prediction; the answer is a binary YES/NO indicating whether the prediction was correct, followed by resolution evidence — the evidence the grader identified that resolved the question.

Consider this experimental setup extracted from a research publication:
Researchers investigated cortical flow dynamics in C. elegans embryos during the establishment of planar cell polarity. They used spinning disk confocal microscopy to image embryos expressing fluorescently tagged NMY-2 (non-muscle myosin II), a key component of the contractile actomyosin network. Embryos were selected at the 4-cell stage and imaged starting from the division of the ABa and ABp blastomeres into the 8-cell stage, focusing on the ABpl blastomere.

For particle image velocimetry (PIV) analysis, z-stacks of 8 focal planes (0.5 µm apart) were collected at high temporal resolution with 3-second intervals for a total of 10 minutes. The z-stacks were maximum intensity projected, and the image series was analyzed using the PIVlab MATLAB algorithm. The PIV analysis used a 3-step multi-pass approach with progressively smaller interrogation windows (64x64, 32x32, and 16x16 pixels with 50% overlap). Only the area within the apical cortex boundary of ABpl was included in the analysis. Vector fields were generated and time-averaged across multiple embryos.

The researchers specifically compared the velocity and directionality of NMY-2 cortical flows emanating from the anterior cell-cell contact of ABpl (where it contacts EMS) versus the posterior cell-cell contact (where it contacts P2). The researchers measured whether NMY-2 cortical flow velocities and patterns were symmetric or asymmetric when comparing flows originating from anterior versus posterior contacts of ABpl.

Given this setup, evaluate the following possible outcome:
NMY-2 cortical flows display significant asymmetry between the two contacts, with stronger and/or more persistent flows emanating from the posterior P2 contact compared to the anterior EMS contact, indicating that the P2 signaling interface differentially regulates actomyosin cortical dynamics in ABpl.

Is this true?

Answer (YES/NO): YES